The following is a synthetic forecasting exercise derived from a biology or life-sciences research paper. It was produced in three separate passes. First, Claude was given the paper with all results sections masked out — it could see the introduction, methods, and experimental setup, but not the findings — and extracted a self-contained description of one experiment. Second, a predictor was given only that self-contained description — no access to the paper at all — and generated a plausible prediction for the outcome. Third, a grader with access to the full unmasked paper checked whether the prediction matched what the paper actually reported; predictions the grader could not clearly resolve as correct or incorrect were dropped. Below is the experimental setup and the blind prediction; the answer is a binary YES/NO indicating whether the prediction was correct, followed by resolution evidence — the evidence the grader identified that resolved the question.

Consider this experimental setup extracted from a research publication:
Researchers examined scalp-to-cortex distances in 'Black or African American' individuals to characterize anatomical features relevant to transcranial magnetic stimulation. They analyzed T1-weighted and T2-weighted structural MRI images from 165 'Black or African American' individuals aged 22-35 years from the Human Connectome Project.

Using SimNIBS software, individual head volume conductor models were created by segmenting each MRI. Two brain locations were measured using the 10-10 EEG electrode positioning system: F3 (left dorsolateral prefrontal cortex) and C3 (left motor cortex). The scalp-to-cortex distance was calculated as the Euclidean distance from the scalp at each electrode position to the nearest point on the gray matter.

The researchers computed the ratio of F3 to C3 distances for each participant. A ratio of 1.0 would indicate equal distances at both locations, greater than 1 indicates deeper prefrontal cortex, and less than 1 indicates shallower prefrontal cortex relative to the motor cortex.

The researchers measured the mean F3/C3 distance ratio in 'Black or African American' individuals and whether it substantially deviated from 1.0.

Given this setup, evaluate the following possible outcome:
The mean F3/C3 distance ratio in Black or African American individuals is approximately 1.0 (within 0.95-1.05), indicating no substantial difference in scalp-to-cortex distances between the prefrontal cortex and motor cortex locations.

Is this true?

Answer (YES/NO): YES